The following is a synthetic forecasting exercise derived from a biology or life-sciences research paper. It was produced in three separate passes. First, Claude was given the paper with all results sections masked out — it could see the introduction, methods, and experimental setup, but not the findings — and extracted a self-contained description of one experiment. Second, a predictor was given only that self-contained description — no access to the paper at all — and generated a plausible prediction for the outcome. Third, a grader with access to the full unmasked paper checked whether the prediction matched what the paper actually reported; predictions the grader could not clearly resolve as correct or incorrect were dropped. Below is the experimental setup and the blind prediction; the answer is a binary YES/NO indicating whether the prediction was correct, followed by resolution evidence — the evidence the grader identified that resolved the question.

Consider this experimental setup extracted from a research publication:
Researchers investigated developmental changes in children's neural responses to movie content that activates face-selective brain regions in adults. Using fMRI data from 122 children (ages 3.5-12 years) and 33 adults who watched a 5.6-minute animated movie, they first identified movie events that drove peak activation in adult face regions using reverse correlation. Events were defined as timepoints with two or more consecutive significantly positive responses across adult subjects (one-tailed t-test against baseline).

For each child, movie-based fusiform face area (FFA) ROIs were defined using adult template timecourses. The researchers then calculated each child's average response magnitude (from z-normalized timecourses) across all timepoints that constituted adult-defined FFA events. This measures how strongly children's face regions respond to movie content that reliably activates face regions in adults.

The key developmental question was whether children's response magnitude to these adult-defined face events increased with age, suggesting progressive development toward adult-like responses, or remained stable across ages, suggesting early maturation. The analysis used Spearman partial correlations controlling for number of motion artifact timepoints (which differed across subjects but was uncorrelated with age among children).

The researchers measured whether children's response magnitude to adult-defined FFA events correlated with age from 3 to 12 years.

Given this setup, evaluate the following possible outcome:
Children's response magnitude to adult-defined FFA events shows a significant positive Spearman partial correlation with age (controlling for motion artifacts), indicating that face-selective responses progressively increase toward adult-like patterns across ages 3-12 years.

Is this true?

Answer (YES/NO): YES